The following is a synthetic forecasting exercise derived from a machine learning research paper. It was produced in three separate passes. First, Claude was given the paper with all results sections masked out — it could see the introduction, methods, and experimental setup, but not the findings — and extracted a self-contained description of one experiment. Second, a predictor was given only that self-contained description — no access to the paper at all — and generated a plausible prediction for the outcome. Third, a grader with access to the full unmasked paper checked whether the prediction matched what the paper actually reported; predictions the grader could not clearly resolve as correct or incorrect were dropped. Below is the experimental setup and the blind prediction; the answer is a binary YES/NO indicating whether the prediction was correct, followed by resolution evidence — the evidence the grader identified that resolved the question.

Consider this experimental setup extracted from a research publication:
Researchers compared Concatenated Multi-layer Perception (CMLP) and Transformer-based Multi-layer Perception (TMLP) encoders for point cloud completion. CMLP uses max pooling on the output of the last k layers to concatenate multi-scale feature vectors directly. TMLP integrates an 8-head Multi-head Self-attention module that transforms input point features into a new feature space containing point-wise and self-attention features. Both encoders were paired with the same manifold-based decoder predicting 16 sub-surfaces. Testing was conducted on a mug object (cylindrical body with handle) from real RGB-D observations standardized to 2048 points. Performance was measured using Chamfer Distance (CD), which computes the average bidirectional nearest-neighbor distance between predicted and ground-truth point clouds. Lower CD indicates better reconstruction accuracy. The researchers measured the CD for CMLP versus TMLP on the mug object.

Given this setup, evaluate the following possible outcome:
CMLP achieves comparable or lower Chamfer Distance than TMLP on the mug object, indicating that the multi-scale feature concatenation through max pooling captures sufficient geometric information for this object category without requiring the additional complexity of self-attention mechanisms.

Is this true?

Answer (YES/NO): YES